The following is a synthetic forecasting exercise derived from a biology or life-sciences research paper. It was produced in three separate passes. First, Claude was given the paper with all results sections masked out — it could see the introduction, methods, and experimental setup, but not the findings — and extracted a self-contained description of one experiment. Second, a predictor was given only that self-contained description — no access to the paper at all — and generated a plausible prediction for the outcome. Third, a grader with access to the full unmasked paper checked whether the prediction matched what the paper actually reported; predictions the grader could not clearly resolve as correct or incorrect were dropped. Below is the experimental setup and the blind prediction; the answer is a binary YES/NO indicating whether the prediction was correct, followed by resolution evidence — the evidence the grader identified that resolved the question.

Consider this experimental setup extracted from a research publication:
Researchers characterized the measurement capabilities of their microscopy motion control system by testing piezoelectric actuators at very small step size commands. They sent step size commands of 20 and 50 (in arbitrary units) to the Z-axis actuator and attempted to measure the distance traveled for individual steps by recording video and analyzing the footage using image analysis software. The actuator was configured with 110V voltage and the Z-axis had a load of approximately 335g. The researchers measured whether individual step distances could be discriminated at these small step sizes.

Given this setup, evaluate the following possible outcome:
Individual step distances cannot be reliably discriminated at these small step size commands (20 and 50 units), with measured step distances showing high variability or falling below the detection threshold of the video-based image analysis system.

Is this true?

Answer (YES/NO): YES